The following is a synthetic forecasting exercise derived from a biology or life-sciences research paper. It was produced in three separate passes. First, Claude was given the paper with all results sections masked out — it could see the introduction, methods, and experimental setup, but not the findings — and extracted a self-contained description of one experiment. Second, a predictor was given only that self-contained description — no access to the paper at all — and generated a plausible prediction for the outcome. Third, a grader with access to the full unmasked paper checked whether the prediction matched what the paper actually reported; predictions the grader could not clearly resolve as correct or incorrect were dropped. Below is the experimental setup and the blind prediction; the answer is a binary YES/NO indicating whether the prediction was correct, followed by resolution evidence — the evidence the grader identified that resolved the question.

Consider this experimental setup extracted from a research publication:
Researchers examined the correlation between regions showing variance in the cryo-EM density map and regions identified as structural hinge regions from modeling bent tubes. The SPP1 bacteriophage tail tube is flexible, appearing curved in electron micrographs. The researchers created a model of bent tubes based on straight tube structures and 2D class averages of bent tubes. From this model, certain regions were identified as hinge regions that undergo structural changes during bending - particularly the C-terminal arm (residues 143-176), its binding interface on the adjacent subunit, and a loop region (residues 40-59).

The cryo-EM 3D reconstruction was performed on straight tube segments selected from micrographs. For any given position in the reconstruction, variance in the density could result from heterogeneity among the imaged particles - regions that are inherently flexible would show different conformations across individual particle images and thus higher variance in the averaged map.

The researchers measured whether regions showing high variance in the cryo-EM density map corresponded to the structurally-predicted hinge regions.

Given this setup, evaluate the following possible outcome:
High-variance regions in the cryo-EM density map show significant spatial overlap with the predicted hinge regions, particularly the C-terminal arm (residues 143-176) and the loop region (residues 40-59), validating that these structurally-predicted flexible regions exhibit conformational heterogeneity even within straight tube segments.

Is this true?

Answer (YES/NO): YES